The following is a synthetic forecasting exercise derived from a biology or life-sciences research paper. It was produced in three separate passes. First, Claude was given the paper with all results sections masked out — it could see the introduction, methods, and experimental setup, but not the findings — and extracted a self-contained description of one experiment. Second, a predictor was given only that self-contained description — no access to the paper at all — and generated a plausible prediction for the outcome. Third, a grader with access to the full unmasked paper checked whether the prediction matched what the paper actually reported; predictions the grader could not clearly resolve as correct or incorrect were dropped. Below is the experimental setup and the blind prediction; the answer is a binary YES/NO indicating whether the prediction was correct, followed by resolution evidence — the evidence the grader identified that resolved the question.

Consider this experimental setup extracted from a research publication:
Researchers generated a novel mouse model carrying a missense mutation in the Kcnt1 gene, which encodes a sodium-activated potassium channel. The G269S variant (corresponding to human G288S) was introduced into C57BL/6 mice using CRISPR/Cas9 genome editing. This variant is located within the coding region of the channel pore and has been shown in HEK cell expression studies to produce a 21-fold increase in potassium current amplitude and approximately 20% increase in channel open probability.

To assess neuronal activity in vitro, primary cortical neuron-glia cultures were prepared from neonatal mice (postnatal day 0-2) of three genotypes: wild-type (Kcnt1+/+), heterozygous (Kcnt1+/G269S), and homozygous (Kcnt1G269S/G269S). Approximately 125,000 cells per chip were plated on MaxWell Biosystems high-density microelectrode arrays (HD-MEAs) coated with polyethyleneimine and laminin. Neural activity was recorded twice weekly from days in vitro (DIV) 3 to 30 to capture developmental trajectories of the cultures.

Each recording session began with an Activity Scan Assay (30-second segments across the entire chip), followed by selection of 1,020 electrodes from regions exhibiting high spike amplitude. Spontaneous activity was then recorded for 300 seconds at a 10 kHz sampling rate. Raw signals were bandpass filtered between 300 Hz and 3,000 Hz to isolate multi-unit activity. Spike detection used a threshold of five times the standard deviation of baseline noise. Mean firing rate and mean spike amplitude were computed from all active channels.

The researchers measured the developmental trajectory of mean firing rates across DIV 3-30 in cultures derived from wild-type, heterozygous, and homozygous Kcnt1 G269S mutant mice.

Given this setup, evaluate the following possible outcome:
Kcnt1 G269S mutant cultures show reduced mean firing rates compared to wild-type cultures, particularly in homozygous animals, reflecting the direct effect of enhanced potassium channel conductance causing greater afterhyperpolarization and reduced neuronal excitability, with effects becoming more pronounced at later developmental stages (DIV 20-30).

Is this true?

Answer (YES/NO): NO